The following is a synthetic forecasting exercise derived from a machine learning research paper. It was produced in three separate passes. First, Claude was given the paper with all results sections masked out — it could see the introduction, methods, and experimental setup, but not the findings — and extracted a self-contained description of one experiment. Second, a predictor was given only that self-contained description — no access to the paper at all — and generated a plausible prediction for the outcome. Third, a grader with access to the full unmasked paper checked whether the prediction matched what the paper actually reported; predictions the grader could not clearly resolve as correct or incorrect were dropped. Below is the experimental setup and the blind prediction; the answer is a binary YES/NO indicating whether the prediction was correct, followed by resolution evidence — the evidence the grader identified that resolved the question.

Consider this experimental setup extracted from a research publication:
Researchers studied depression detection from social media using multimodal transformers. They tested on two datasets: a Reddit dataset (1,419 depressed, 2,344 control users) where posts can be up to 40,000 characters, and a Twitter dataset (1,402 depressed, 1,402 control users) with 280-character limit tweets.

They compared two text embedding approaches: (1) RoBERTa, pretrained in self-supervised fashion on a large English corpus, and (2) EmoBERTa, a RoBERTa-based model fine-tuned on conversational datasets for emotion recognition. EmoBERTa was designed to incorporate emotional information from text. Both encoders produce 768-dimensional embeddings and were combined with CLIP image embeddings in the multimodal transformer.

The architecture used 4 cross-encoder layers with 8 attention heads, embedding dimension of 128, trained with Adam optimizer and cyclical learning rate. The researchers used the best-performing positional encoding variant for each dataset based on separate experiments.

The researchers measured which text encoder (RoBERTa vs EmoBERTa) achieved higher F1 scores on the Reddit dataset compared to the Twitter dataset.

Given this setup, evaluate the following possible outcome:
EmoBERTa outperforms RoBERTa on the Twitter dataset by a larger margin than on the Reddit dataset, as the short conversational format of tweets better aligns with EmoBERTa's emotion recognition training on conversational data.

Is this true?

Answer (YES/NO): NO